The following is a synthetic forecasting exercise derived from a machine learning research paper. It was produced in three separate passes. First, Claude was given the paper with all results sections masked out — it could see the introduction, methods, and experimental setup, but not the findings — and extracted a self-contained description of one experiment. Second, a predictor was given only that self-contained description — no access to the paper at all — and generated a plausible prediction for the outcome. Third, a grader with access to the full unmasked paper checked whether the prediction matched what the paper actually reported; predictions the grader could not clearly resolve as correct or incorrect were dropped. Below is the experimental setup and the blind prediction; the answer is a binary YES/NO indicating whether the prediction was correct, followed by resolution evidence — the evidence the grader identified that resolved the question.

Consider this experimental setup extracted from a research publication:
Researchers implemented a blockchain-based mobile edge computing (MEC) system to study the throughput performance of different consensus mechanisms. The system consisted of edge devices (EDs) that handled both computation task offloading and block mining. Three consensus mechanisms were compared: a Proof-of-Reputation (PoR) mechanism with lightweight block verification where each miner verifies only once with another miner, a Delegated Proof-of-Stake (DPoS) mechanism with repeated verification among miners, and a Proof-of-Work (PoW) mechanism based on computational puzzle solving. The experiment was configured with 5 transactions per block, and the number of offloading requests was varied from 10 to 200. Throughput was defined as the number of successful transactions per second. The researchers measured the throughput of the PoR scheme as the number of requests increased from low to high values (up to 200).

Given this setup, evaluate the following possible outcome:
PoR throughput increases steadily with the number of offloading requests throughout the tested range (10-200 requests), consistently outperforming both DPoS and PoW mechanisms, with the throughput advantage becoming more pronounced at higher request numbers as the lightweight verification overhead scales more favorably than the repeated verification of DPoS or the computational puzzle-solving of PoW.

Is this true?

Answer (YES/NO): NO